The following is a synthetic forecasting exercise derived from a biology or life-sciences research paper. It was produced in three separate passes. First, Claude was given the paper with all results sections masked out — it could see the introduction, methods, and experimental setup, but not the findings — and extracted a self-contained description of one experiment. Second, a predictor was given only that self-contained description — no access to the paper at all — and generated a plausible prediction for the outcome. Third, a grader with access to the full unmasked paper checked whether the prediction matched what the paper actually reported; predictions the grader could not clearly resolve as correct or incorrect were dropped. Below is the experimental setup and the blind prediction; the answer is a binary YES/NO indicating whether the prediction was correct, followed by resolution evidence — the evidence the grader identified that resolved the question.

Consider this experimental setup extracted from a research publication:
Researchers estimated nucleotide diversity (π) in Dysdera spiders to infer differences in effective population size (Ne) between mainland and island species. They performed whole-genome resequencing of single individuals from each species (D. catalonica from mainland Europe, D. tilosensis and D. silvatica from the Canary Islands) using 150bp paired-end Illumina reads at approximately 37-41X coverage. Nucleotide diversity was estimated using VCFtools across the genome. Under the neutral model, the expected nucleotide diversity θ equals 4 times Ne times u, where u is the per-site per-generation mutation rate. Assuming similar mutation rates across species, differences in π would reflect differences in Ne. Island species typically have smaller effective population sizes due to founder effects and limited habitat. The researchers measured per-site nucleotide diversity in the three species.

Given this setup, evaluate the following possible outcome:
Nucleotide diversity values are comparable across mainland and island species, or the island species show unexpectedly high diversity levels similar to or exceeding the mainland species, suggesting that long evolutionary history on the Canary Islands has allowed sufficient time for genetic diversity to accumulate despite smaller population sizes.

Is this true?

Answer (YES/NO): YES